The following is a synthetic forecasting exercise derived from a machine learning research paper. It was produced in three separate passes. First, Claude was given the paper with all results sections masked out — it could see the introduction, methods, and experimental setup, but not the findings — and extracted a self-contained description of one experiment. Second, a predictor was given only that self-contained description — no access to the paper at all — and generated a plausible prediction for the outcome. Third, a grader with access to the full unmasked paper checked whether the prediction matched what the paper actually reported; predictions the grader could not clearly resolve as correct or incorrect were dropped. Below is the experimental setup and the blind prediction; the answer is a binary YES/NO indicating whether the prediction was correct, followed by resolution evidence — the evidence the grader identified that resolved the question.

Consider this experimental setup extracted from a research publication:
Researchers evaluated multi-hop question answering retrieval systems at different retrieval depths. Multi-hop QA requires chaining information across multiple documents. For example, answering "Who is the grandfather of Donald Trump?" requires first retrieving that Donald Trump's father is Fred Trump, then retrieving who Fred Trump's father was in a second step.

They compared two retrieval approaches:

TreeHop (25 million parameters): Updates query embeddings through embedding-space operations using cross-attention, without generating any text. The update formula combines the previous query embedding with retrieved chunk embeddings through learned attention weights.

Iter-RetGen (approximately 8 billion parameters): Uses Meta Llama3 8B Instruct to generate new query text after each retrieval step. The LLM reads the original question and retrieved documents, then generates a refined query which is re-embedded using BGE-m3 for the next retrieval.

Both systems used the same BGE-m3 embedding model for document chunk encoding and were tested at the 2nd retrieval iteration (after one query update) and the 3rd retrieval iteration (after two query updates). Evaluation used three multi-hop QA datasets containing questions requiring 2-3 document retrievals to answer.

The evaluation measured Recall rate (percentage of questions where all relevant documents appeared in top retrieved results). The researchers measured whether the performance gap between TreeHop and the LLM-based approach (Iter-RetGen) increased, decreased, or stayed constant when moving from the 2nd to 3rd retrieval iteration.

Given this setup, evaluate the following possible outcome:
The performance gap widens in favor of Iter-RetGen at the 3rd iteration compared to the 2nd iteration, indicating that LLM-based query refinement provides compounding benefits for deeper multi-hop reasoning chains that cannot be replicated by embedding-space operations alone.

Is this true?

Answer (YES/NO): NO